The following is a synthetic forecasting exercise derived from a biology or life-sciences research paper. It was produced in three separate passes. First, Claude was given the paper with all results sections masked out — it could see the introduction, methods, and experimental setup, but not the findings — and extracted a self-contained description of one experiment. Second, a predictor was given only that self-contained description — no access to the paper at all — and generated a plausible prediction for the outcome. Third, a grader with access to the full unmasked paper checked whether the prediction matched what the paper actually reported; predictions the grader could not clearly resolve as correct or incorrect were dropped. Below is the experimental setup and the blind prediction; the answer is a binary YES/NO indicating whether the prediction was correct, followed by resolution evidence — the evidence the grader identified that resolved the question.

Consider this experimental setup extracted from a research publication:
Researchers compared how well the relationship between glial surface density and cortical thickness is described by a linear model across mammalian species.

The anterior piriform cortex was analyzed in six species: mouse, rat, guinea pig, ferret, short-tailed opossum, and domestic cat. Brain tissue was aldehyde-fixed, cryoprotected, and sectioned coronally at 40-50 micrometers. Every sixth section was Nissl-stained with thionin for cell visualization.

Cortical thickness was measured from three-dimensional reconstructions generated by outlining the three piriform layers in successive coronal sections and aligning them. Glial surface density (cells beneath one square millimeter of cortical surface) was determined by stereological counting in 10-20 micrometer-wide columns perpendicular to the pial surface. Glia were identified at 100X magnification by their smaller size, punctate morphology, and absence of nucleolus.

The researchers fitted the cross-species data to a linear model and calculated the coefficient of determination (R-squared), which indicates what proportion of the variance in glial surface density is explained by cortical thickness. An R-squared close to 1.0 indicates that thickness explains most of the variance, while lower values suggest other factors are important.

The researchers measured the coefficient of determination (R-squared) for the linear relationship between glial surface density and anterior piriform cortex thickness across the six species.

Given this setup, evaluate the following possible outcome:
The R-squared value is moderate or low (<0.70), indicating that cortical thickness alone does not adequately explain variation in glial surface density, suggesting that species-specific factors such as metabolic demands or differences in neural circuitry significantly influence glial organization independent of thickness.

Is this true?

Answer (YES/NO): NO